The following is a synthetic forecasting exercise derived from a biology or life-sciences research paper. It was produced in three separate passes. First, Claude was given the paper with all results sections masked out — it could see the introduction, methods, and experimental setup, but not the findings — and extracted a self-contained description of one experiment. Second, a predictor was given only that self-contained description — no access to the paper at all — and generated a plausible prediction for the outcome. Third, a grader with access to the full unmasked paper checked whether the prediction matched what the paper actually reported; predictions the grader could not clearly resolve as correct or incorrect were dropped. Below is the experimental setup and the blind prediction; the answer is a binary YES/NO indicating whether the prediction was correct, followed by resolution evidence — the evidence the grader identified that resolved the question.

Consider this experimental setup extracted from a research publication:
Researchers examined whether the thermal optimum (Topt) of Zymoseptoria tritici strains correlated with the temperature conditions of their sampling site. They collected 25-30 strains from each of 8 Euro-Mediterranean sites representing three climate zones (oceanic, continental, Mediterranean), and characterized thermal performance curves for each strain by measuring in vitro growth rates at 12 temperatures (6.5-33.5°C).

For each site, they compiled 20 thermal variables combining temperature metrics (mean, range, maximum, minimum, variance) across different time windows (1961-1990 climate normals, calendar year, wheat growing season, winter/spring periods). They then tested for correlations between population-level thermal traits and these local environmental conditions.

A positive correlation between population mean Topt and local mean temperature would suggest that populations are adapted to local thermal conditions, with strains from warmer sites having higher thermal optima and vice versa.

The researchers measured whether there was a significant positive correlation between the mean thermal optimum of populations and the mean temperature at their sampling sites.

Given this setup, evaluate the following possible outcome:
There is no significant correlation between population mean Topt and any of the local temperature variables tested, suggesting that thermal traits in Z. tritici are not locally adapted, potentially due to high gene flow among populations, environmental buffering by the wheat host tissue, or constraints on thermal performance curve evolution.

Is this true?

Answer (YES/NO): NO